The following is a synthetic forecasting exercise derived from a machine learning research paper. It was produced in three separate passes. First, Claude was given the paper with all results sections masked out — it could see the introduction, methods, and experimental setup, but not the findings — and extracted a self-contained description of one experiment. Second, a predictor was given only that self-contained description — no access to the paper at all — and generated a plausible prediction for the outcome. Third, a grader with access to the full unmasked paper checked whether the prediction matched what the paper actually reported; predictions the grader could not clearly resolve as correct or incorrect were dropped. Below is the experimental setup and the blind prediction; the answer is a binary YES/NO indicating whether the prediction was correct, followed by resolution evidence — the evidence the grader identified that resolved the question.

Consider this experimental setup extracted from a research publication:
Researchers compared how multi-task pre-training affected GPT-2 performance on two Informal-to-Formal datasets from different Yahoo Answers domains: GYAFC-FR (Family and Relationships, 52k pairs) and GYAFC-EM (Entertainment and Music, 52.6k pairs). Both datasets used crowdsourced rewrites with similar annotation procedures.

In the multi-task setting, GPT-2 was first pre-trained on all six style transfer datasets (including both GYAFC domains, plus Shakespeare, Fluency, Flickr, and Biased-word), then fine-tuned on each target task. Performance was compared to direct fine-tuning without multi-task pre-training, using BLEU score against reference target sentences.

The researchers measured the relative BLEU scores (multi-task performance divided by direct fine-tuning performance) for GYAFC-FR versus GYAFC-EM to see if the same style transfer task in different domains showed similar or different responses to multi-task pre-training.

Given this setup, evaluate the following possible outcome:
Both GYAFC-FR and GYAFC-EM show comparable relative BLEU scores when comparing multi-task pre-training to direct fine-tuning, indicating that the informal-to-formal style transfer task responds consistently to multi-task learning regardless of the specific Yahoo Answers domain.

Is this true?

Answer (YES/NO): NO